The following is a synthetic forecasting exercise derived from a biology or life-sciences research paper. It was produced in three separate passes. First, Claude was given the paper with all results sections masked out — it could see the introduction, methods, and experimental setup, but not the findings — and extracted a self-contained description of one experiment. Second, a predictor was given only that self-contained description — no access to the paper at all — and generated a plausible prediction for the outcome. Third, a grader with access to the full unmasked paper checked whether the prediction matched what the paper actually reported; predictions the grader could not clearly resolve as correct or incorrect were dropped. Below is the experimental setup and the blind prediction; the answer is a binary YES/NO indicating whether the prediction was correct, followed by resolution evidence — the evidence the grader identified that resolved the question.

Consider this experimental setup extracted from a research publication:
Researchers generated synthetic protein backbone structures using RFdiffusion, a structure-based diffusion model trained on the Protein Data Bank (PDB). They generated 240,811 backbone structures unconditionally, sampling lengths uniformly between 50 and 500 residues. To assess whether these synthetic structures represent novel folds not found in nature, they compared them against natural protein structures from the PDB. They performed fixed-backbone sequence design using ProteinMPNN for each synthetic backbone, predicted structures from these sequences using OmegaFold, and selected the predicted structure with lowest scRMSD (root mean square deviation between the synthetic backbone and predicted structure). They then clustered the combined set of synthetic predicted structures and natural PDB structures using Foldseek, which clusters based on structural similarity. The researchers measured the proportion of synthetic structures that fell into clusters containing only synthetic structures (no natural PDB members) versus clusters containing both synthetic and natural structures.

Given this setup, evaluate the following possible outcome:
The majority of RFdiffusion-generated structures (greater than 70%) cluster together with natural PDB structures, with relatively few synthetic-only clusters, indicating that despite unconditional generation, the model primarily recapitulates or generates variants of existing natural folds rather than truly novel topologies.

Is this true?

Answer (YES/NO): NO